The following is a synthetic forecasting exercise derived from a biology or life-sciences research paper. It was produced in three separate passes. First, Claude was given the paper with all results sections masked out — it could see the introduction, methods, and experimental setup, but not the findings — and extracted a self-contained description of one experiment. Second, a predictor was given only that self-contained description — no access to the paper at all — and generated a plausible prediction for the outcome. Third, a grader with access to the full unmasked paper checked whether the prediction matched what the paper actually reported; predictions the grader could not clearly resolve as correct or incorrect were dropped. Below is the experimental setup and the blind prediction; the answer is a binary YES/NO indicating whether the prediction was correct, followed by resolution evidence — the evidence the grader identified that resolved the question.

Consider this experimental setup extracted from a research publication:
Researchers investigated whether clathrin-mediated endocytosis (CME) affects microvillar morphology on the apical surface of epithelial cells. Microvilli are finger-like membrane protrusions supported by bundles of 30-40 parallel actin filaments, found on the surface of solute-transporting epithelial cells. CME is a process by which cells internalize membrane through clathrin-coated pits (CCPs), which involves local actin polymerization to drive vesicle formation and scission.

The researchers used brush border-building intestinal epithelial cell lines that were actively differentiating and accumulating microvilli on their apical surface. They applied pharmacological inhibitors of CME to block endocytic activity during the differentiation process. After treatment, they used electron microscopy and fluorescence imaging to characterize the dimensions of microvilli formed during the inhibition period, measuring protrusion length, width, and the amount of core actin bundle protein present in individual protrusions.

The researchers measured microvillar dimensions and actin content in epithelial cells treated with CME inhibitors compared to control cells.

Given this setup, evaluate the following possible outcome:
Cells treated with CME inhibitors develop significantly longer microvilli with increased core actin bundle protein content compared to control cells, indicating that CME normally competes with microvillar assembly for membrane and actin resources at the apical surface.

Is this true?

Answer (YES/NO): YES